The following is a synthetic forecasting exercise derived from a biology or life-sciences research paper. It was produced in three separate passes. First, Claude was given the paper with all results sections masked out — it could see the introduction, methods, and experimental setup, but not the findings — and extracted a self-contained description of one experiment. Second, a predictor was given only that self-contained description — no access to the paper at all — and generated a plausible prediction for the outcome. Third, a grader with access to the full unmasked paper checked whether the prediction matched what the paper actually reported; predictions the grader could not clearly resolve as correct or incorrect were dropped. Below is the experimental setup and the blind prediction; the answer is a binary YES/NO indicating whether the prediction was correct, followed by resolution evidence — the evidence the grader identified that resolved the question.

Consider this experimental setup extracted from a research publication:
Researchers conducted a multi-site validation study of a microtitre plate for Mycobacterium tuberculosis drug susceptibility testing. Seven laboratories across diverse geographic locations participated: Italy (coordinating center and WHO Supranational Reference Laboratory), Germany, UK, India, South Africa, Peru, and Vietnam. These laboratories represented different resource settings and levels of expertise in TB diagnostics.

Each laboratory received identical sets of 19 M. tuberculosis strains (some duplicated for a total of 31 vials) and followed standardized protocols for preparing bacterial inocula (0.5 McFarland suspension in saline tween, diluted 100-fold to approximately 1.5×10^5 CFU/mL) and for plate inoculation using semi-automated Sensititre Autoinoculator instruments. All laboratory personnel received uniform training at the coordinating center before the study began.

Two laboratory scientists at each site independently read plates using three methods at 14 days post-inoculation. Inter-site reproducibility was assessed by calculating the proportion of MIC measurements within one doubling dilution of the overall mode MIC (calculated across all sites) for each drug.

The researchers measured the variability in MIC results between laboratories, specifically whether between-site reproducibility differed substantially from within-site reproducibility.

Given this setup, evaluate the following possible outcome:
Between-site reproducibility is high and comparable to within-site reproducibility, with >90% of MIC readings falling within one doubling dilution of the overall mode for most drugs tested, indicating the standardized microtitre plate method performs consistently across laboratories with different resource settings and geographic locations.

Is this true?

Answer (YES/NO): YES